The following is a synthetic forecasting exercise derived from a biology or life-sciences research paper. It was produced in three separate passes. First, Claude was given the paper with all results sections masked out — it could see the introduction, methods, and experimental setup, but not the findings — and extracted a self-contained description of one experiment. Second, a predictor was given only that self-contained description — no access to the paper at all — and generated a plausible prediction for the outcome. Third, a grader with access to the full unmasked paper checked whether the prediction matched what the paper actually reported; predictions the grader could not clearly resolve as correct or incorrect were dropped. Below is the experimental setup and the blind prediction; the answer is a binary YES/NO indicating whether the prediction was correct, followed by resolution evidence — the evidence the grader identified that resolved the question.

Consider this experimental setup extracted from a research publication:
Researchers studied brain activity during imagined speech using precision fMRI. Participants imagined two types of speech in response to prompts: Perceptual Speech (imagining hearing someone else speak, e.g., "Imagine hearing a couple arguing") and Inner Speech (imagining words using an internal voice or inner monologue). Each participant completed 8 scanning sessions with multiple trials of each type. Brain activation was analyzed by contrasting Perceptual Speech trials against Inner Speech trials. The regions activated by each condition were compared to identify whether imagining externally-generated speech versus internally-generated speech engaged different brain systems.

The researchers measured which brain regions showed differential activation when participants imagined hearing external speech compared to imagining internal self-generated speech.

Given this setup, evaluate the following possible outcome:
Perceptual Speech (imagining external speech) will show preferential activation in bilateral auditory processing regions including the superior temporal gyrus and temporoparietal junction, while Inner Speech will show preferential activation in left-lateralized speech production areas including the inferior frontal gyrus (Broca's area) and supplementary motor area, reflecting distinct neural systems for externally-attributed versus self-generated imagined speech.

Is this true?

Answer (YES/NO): NO